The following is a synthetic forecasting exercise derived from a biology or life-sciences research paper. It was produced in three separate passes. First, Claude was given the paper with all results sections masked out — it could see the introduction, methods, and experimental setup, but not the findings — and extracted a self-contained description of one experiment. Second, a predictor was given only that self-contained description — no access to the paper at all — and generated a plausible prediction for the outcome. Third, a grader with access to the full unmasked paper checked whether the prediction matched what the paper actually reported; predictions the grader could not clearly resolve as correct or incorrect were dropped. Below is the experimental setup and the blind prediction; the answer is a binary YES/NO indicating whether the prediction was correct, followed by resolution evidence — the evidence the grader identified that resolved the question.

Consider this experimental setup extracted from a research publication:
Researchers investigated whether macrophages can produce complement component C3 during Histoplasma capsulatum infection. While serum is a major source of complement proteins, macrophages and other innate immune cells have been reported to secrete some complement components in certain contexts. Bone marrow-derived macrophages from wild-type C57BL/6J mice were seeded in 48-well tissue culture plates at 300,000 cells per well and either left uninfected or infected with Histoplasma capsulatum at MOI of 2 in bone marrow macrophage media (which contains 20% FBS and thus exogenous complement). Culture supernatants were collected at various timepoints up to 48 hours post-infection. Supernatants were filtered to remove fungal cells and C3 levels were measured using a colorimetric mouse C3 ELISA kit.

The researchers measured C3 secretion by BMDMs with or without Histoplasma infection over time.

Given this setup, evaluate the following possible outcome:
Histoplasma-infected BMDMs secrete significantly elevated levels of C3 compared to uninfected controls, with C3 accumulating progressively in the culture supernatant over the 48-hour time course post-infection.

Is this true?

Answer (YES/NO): NO